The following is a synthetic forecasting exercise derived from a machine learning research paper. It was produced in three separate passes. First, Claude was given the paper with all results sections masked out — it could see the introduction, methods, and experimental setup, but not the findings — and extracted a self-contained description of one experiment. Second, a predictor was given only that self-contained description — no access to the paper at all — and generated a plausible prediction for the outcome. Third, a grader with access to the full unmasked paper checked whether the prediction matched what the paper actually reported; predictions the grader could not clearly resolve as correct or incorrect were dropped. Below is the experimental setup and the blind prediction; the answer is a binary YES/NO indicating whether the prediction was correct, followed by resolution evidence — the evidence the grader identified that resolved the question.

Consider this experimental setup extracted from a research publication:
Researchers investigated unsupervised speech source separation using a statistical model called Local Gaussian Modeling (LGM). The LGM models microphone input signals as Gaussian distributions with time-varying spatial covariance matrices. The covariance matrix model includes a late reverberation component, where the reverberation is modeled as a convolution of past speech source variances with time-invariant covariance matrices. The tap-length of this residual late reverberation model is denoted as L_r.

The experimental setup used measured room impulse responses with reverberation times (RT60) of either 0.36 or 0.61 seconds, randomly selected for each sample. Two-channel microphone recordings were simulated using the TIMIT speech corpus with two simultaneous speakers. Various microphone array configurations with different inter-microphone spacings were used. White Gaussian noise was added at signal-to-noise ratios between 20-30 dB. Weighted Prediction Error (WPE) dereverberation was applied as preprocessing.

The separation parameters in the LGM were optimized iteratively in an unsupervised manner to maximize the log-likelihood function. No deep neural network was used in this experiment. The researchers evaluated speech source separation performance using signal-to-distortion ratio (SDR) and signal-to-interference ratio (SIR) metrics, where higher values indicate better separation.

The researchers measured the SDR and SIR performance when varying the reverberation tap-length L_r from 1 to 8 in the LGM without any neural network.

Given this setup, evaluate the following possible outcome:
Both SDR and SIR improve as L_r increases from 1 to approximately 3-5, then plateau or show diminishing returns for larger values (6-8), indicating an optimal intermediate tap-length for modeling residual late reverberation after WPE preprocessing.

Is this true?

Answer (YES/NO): NO